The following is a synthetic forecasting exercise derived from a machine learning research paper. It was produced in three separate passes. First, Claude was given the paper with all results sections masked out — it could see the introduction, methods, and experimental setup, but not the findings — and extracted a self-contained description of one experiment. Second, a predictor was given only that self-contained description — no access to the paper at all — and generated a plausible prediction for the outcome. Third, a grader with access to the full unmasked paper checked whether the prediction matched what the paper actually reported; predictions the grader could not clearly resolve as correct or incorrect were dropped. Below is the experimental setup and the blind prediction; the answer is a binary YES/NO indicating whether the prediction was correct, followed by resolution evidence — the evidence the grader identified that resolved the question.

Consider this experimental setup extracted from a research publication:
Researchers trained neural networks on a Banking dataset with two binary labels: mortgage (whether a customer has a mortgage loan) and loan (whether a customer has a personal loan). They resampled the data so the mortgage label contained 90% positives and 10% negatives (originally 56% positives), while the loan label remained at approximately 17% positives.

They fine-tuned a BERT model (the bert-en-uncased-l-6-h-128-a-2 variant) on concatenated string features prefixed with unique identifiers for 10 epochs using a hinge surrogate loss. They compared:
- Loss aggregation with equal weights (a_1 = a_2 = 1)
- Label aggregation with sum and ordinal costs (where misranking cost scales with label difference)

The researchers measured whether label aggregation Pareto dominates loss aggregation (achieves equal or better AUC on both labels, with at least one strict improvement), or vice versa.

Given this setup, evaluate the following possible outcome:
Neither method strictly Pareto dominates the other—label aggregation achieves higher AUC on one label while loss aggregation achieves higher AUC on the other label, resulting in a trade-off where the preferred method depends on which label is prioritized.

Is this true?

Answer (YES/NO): NO